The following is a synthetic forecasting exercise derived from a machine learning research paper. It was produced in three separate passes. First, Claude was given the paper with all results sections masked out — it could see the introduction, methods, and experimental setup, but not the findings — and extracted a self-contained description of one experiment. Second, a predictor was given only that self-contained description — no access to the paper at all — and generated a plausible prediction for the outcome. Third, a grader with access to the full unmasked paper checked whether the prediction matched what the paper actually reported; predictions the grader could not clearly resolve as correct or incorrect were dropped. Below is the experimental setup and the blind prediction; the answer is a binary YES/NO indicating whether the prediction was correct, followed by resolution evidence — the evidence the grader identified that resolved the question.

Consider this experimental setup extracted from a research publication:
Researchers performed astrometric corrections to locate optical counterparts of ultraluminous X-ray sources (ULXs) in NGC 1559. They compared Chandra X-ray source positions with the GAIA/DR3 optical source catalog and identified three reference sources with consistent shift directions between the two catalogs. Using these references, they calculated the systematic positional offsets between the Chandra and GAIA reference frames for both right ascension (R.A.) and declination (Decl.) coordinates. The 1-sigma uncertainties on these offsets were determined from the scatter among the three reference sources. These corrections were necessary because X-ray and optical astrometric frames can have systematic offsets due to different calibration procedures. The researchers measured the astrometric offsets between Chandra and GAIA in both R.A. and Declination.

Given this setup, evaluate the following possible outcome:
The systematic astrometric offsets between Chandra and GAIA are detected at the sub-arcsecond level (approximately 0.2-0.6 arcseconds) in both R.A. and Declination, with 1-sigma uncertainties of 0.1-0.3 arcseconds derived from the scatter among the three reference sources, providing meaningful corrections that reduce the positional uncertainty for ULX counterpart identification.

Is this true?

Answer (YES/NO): NO